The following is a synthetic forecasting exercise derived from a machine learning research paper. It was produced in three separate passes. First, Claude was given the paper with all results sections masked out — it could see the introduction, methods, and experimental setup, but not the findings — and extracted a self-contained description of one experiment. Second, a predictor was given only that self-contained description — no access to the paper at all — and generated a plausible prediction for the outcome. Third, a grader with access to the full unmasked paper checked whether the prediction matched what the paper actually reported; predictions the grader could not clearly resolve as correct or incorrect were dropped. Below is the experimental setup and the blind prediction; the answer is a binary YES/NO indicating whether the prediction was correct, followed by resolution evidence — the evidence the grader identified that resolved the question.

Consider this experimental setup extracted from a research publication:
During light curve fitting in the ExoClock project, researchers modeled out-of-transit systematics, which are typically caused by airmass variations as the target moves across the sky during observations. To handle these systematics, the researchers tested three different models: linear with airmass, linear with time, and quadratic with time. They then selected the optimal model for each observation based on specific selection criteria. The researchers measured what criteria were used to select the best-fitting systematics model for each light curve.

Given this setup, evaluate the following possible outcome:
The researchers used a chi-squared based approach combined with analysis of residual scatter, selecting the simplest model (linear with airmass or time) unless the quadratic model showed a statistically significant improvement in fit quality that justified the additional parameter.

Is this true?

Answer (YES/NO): NO